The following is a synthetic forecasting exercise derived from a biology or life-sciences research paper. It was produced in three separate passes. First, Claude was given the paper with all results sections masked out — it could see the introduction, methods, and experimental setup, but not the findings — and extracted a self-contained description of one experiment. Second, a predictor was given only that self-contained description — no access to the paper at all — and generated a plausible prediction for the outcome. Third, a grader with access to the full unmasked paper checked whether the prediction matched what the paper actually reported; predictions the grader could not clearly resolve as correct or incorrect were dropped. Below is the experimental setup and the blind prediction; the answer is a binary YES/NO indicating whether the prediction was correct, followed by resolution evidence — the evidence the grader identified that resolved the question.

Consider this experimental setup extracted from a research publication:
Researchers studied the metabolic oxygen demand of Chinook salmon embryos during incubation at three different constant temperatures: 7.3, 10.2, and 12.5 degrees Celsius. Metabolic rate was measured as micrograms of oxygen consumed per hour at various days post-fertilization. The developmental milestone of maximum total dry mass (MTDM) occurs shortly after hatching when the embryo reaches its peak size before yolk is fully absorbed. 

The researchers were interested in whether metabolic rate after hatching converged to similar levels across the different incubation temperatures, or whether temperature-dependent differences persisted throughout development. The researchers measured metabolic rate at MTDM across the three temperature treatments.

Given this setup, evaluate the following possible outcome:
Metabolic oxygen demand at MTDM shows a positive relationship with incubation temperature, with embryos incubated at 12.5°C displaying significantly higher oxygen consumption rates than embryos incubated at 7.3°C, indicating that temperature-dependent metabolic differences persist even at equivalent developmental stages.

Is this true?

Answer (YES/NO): NO